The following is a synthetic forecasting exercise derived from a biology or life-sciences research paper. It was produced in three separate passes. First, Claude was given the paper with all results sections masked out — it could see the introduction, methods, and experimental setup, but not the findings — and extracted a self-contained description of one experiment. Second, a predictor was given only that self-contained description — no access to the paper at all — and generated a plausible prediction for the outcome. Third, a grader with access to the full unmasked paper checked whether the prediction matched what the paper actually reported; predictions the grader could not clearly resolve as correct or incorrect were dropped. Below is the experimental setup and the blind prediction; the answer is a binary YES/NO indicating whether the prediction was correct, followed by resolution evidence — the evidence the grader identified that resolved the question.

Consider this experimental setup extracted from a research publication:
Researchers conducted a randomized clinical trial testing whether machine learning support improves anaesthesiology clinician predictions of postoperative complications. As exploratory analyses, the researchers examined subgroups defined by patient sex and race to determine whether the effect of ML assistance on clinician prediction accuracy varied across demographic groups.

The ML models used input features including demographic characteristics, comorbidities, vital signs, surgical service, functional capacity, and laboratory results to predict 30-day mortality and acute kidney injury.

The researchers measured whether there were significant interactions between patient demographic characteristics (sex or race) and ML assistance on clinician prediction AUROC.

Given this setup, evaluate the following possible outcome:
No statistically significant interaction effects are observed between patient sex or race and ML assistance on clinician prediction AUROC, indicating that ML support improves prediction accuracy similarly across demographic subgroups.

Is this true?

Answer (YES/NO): NO